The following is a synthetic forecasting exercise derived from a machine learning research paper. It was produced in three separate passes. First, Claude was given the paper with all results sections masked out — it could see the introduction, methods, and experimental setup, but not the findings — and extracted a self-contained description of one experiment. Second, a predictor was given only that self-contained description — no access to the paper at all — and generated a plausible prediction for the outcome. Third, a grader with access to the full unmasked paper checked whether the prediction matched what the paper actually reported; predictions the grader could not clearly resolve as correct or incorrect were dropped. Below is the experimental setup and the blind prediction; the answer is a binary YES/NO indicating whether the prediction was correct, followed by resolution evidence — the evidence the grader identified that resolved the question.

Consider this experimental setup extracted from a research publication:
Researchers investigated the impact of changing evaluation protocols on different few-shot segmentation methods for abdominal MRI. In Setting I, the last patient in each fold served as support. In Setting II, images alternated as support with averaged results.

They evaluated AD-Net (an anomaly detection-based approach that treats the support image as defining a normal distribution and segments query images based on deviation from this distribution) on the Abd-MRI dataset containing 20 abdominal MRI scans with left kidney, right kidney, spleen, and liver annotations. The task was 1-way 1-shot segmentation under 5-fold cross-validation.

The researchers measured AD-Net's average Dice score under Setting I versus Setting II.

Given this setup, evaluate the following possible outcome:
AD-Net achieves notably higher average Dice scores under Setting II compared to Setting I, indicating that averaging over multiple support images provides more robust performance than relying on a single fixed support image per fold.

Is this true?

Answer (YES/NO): NO